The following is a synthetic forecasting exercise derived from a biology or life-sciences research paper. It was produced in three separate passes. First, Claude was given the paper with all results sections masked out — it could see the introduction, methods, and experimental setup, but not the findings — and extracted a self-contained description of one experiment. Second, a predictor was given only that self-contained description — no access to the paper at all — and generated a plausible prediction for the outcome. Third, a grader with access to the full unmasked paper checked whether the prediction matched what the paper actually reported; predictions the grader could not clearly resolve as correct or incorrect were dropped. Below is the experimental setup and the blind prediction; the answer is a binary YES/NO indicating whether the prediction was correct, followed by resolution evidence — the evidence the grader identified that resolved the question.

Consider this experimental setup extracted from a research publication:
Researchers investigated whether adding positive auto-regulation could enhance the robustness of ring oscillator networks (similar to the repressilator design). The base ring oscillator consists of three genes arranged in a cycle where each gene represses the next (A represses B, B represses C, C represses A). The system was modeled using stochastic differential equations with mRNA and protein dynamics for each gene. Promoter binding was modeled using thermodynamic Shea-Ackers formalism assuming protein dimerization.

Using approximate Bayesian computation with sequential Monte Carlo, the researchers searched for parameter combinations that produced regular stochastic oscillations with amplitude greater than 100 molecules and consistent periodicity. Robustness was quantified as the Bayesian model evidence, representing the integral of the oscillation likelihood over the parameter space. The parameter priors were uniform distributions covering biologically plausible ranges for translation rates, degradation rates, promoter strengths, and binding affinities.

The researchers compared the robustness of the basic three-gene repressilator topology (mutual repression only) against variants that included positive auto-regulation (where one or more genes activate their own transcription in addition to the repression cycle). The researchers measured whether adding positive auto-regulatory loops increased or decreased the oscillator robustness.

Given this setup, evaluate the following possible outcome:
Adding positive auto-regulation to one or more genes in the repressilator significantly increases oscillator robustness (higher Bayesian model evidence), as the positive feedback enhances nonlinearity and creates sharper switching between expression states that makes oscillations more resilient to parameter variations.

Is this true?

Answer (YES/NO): YES